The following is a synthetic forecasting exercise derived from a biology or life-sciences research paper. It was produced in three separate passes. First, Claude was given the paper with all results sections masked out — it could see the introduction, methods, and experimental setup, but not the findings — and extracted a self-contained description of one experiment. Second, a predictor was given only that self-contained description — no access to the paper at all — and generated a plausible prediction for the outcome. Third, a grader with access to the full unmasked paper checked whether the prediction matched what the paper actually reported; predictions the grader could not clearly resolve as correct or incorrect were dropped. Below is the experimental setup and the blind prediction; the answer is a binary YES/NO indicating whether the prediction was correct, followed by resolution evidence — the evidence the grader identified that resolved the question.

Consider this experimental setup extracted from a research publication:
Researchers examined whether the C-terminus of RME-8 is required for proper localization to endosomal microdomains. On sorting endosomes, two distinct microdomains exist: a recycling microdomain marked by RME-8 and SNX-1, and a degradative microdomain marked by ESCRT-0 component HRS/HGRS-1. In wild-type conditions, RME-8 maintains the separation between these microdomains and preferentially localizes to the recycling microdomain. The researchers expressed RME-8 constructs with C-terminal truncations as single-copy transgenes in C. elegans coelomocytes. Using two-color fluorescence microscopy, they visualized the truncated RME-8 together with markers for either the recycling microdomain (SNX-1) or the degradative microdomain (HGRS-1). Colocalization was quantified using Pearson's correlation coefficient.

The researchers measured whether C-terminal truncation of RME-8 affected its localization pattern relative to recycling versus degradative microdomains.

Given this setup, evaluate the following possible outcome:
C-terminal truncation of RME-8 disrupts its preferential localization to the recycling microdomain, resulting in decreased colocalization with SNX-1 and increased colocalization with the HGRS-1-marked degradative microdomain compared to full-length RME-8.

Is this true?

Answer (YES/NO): YES